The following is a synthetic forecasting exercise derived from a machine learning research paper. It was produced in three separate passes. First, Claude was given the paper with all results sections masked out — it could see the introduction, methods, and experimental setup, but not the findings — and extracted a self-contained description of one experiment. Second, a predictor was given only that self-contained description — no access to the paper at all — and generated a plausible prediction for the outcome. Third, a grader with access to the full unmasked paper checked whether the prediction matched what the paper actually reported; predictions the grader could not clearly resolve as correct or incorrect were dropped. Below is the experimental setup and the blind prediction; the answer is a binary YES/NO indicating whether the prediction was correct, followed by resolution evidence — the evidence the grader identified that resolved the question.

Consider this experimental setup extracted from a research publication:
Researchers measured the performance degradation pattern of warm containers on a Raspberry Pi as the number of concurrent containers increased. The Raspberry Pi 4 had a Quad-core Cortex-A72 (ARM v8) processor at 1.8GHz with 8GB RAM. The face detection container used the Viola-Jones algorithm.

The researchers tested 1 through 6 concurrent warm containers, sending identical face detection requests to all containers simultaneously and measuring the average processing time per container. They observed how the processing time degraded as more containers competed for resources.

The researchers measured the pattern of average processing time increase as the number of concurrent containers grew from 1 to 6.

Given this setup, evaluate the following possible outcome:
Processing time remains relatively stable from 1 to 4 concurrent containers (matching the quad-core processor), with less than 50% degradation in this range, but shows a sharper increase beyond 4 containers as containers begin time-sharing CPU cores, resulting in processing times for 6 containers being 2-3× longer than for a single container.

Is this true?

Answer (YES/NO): NO